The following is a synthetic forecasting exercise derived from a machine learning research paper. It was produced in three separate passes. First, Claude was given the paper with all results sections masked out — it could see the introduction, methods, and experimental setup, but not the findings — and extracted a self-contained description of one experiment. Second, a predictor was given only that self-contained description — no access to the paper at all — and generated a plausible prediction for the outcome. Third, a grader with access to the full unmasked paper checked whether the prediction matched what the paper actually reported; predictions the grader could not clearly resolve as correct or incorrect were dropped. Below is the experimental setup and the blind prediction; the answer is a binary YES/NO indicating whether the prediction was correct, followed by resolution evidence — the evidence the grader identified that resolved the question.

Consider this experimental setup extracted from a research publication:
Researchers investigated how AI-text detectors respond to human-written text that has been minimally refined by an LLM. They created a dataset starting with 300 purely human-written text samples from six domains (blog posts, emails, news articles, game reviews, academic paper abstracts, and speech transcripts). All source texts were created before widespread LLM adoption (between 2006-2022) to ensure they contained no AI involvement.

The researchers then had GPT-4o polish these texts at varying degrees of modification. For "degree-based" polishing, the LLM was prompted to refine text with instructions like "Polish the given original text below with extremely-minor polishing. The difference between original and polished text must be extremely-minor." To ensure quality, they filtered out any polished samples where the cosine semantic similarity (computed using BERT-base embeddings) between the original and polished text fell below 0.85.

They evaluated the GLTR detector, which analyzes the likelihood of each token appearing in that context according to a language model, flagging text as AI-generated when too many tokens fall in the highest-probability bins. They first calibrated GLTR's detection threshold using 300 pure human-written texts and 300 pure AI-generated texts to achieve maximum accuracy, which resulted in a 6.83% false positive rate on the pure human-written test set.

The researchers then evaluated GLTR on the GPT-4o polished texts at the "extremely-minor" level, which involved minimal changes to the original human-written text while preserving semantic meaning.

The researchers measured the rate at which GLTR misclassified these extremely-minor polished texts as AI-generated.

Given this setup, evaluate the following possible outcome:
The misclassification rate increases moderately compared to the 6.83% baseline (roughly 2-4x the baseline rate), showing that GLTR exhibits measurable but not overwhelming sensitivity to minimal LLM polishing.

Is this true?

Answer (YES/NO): NO